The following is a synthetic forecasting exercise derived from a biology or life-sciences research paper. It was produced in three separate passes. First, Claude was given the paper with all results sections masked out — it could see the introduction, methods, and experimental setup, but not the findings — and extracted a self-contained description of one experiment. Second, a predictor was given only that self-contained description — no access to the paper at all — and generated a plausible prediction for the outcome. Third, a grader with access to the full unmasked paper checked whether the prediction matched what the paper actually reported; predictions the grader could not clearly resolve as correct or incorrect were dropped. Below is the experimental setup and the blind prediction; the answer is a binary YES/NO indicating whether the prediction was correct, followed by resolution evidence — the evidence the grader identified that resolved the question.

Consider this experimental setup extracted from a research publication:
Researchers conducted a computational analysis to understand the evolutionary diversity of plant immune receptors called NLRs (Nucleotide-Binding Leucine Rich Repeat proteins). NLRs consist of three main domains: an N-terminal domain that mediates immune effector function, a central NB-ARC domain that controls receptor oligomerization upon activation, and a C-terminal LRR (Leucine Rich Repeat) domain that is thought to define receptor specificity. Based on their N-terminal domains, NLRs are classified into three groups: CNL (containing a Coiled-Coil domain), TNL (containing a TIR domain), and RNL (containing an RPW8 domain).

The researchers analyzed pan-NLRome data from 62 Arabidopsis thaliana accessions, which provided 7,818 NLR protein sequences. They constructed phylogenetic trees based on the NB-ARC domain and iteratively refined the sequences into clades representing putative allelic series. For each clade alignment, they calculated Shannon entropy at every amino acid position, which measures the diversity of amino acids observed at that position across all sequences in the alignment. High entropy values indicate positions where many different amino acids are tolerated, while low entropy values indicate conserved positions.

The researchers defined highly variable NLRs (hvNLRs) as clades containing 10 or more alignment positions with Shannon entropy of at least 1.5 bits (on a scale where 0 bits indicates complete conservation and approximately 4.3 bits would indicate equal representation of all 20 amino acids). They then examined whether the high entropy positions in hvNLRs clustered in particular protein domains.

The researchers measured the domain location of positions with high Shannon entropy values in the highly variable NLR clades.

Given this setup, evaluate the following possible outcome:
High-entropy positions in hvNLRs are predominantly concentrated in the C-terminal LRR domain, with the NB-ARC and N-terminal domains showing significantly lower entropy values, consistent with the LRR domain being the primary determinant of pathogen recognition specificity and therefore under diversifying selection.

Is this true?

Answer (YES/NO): YES